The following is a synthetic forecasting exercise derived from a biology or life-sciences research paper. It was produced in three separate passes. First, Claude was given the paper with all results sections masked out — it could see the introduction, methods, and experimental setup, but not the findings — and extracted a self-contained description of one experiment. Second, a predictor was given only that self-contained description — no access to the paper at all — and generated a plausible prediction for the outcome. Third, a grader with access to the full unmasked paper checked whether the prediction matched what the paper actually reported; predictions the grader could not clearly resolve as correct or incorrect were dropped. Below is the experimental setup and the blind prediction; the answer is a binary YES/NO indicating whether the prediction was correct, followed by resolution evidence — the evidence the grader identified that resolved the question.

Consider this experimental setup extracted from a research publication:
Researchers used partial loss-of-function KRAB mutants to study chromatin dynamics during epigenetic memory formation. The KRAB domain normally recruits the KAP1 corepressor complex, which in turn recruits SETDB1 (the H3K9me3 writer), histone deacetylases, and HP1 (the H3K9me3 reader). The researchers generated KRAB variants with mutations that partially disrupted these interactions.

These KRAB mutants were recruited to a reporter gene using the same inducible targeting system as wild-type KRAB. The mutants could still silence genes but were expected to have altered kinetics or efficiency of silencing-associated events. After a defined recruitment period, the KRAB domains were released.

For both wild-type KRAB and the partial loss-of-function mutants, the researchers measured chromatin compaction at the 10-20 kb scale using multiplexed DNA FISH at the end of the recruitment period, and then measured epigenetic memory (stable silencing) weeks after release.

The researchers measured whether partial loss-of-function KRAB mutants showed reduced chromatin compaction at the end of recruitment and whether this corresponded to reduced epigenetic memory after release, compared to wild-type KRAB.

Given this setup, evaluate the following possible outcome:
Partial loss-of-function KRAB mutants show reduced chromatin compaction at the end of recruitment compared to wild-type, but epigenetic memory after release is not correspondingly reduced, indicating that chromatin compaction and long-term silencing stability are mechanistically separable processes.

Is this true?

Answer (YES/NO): NO